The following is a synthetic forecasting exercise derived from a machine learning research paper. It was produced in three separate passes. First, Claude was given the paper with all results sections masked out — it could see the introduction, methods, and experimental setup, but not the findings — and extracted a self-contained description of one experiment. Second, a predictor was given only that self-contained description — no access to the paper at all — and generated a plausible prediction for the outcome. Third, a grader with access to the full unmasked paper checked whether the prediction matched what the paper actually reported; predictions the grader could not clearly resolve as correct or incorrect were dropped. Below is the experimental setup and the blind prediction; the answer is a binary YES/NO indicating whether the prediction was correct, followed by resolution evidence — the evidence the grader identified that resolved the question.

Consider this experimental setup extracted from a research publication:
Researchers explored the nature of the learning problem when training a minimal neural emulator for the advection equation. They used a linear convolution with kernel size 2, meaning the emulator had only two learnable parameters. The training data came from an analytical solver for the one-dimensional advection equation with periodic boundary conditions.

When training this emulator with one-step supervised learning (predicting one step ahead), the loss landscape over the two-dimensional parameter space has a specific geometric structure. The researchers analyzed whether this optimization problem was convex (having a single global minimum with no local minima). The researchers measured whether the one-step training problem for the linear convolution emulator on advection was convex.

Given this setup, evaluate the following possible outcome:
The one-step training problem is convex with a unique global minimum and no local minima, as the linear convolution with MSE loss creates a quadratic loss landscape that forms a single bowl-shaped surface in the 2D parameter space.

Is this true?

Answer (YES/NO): YES